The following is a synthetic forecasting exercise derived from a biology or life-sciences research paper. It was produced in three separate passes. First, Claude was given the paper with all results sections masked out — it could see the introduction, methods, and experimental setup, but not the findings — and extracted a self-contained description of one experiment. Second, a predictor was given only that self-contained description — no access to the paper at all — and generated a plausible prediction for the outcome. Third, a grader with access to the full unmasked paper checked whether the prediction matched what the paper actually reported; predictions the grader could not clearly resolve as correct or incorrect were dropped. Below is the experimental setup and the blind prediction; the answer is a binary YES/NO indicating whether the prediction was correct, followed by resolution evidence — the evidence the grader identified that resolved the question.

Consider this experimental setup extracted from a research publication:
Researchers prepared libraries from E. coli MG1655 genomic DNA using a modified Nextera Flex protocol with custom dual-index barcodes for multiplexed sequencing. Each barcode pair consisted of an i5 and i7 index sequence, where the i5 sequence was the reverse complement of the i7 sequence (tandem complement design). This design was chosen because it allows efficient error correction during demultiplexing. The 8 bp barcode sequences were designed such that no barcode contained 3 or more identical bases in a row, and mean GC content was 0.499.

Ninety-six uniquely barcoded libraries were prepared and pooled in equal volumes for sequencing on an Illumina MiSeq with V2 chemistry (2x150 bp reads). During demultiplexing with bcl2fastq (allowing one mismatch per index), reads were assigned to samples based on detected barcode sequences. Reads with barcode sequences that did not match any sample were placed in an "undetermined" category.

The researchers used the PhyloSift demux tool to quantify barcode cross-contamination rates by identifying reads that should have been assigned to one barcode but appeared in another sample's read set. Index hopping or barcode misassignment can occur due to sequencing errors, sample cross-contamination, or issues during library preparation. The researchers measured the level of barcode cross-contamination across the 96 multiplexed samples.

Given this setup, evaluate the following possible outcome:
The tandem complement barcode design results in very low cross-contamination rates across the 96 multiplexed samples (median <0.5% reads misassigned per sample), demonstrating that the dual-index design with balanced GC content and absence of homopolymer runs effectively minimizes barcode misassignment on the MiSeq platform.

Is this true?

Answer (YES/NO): NO